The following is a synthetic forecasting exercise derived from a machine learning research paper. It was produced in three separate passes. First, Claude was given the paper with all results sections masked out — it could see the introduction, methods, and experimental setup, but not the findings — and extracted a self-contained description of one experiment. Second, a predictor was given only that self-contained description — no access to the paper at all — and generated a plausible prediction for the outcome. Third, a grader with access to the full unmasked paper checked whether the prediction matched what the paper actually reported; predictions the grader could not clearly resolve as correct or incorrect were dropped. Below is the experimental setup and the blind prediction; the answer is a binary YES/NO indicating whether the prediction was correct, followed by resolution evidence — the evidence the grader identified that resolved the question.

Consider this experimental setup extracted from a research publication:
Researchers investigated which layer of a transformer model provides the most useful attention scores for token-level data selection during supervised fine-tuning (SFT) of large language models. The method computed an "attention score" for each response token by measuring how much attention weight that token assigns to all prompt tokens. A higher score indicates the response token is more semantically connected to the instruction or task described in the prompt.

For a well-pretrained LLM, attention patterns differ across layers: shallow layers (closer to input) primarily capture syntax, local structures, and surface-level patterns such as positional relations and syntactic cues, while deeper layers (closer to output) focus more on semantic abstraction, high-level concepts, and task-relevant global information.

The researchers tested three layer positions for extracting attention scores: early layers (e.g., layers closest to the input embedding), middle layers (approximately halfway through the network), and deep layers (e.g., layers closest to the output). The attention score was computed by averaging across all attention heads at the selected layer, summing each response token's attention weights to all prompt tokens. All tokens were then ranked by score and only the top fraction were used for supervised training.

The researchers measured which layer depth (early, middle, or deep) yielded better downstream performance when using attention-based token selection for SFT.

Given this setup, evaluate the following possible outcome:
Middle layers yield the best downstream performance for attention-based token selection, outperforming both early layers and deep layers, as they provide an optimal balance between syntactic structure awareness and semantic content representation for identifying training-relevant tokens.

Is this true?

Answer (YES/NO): NO